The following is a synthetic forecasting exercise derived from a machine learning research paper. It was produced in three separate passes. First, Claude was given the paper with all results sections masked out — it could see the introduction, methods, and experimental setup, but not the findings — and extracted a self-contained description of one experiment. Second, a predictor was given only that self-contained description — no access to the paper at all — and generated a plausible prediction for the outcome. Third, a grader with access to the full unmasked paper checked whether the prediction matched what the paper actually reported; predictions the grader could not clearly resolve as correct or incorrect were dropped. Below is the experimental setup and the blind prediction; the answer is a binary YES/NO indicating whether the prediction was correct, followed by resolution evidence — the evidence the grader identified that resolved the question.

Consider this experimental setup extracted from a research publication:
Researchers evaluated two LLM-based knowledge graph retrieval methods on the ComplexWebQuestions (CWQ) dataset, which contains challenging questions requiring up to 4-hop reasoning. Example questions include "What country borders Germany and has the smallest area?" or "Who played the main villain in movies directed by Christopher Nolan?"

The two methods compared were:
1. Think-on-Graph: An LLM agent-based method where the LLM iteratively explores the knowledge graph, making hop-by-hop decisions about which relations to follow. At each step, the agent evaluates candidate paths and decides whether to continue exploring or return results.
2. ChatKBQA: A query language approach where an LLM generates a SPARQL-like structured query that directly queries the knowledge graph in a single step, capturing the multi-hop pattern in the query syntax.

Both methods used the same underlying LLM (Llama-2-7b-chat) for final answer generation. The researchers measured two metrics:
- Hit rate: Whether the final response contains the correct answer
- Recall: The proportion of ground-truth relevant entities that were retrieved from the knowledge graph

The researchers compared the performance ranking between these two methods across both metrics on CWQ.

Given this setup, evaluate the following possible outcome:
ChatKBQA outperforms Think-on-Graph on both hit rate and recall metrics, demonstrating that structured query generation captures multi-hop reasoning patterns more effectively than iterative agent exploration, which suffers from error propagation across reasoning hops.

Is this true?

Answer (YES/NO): YES